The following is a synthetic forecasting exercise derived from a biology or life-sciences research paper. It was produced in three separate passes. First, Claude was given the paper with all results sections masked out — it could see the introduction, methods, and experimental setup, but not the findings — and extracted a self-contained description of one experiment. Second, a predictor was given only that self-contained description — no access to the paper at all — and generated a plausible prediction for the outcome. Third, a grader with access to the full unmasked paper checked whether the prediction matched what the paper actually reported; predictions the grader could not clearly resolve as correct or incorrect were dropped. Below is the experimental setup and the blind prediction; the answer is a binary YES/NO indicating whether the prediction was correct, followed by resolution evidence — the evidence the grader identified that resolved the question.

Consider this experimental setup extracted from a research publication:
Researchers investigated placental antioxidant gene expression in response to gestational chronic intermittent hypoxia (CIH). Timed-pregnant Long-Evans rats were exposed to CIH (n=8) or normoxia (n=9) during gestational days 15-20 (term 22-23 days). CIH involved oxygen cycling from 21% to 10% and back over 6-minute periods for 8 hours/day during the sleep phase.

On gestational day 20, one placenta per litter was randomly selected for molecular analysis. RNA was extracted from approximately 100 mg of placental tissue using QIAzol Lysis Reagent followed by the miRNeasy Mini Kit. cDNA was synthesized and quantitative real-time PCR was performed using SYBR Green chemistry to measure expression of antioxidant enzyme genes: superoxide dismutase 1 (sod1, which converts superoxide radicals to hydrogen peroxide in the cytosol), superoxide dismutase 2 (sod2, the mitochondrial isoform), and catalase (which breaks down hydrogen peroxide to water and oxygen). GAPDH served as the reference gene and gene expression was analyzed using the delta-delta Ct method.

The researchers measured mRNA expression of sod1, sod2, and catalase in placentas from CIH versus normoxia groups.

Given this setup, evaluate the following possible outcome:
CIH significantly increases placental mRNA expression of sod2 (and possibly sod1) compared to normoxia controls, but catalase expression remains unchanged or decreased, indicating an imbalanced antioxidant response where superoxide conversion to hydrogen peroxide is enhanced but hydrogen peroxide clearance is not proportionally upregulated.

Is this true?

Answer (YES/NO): NO